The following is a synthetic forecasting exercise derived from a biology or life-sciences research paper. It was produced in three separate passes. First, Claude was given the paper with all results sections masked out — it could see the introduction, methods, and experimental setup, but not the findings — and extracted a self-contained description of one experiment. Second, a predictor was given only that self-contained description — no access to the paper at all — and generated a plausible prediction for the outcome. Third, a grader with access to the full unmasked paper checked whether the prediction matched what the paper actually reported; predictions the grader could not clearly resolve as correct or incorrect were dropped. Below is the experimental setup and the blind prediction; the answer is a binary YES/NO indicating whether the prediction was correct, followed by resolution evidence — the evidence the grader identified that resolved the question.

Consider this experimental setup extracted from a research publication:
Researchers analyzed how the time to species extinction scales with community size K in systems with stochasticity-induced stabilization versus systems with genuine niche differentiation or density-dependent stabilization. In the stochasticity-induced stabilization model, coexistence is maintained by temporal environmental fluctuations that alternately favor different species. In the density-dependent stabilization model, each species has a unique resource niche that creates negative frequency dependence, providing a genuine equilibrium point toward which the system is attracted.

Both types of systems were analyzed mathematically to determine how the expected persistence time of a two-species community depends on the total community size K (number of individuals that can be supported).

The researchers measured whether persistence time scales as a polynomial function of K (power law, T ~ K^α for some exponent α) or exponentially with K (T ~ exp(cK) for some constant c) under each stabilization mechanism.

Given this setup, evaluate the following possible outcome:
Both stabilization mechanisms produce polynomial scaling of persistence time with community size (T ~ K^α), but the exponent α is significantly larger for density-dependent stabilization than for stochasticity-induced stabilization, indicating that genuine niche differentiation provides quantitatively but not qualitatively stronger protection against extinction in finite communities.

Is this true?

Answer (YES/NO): NO